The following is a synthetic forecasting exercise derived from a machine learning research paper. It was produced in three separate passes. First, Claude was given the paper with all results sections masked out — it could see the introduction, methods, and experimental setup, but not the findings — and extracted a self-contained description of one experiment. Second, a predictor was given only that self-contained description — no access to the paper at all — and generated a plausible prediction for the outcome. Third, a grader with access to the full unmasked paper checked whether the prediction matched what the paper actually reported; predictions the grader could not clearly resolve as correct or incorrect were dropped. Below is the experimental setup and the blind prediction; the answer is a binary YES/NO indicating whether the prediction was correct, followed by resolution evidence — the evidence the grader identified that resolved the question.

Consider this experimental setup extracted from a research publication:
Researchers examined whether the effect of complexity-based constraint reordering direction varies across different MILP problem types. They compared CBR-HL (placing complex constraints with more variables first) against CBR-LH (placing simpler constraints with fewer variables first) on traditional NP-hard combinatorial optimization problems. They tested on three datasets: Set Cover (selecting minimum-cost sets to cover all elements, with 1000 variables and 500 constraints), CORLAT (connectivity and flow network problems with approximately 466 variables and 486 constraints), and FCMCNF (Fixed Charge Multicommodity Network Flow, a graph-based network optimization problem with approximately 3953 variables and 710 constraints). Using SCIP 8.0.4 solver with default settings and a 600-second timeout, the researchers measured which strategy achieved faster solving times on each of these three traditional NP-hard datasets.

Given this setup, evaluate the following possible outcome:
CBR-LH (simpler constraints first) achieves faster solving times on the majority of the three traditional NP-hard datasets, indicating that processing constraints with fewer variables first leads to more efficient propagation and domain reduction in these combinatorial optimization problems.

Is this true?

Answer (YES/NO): YES